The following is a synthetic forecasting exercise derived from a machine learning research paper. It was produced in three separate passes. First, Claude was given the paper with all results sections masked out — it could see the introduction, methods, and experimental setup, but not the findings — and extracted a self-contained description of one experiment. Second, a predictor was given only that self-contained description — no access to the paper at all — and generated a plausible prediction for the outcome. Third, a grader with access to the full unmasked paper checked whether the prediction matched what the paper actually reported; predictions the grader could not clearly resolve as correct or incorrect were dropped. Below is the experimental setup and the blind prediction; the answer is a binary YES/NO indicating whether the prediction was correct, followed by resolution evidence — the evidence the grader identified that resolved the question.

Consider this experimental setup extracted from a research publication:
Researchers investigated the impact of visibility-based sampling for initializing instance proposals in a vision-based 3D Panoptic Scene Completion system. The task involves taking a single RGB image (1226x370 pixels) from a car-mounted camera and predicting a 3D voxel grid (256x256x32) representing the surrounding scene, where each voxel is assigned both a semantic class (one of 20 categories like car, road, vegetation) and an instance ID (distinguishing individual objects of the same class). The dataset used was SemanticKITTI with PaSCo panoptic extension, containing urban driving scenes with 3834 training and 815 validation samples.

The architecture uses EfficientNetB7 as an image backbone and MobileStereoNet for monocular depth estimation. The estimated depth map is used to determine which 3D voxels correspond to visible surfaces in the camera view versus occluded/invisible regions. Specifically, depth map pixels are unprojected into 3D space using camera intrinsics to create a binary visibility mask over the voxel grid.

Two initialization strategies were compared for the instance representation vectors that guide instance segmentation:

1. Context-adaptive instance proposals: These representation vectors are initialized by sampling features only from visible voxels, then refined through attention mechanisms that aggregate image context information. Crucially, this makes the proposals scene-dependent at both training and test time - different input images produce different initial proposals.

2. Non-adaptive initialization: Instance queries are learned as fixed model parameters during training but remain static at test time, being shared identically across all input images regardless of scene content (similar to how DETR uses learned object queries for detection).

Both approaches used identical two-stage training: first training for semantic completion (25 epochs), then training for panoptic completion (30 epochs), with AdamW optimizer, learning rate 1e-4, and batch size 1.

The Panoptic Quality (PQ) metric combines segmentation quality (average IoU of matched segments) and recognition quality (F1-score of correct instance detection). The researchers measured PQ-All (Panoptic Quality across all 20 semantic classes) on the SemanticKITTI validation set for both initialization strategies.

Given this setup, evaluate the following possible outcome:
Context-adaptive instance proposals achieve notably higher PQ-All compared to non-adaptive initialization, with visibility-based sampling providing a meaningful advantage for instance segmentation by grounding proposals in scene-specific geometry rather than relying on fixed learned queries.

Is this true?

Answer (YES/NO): YES